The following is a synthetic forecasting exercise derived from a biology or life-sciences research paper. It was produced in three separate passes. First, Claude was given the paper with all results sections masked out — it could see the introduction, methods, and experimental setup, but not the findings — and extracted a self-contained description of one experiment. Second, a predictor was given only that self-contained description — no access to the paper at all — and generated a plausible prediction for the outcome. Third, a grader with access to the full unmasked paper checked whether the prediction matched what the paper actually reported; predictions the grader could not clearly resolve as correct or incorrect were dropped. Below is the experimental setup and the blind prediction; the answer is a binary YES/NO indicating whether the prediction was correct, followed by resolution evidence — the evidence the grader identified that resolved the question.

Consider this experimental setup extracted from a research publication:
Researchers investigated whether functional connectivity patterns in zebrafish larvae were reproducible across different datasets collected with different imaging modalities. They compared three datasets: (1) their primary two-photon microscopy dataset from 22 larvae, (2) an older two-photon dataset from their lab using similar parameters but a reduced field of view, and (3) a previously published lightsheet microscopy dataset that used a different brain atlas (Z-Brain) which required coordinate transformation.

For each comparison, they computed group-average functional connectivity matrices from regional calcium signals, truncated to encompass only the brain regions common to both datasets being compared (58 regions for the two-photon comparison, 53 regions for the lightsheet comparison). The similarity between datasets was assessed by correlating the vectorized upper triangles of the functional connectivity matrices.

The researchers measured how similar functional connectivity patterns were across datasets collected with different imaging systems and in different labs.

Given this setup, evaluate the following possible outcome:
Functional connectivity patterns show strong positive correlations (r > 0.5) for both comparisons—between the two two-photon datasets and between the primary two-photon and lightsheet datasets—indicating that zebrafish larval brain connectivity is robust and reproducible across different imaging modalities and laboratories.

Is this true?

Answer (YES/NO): YES